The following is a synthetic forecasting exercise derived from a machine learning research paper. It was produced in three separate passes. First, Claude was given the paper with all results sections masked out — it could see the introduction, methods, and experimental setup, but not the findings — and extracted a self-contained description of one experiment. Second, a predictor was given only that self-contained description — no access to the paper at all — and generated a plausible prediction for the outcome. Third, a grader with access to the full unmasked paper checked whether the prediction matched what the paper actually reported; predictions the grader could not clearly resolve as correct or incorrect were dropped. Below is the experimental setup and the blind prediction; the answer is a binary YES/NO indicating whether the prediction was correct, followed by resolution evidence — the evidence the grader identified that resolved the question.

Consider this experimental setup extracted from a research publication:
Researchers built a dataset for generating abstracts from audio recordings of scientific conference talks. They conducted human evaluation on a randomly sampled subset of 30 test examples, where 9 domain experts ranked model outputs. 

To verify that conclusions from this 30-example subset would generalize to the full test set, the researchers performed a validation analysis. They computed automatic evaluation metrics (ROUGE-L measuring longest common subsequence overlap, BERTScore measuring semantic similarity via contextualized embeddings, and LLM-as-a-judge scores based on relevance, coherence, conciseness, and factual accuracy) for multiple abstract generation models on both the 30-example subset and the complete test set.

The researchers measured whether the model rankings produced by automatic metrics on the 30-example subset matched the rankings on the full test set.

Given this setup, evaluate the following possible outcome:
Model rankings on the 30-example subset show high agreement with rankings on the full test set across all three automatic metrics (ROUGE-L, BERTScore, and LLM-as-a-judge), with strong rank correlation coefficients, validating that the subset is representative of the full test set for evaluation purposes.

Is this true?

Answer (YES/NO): NO